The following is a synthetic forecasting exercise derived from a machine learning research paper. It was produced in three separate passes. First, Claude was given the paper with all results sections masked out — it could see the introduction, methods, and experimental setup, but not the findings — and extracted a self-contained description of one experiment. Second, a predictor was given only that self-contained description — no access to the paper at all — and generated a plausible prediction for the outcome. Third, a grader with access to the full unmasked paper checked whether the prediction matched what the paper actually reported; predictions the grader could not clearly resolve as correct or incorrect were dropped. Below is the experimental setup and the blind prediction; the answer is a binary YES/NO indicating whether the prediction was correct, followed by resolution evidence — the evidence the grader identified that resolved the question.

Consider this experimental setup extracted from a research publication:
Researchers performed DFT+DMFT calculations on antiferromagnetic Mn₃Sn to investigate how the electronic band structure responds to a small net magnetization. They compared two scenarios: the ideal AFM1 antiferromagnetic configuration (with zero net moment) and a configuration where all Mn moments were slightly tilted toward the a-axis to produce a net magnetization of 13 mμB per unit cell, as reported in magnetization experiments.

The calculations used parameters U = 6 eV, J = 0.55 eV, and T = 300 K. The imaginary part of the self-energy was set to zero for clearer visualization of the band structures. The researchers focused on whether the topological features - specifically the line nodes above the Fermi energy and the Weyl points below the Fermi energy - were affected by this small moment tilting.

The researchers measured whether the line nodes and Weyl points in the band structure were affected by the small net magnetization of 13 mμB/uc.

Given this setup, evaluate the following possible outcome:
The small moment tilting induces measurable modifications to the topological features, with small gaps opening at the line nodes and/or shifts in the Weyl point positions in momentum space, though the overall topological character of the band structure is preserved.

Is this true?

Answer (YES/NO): NO